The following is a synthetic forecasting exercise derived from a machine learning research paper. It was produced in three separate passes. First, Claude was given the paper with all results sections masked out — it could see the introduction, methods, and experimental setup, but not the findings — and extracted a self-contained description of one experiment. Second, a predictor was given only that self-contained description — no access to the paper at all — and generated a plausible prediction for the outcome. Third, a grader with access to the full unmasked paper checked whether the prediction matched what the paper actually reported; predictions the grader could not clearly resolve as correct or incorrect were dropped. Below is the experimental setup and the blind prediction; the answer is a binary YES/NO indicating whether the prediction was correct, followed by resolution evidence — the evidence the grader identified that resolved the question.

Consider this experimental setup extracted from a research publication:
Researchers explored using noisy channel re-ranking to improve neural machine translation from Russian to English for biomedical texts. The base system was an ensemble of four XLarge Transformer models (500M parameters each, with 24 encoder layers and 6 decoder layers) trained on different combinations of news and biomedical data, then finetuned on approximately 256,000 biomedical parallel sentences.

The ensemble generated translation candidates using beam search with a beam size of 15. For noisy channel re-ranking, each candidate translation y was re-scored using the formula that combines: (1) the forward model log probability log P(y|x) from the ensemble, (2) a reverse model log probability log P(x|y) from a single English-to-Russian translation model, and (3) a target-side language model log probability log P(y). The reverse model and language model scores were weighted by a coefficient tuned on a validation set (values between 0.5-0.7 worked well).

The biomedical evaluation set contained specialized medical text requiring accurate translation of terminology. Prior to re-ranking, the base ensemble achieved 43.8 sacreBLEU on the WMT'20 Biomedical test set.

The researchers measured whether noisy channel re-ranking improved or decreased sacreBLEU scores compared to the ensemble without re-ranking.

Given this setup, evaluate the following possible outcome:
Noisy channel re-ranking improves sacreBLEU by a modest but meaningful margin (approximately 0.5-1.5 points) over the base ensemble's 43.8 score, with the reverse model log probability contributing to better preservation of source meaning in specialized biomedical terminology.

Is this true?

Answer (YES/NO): NO